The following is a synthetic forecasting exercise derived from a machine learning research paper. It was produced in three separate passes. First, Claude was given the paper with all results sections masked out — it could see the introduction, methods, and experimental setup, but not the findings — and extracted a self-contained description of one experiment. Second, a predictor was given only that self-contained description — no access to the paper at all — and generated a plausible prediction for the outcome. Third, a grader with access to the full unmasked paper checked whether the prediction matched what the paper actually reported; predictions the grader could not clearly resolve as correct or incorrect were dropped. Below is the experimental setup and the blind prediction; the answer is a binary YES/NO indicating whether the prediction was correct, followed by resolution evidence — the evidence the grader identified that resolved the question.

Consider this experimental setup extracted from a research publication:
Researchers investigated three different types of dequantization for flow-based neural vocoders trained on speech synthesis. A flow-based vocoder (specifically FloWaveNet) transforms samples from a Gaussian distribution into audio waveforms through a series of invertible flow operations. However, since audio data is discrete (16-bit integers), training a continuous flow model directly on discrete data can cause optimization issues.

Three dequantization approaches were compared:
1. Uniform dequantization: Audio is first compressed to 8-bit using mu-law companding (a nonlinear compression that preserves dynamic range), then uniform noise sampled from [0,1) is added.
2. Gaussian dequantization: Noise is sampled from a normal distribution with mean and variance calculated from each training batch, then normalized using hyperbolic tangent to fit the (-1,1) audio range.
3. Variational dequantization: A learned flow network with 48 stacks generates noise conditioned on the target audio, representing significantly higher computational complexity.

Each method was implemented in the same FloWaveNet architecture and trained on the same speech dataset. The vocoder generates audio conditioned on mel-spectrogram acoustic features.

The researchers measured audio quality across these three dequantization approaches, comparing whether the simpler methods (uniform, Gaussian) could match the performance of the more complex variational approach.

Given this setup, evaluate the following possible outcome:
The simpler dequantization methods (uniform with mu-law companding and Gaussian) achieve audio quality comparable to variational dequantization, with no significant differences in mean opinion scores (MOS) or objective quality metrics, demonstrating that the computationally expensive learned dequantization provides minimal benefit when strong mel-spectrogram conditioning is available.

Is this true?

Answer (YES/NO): NO